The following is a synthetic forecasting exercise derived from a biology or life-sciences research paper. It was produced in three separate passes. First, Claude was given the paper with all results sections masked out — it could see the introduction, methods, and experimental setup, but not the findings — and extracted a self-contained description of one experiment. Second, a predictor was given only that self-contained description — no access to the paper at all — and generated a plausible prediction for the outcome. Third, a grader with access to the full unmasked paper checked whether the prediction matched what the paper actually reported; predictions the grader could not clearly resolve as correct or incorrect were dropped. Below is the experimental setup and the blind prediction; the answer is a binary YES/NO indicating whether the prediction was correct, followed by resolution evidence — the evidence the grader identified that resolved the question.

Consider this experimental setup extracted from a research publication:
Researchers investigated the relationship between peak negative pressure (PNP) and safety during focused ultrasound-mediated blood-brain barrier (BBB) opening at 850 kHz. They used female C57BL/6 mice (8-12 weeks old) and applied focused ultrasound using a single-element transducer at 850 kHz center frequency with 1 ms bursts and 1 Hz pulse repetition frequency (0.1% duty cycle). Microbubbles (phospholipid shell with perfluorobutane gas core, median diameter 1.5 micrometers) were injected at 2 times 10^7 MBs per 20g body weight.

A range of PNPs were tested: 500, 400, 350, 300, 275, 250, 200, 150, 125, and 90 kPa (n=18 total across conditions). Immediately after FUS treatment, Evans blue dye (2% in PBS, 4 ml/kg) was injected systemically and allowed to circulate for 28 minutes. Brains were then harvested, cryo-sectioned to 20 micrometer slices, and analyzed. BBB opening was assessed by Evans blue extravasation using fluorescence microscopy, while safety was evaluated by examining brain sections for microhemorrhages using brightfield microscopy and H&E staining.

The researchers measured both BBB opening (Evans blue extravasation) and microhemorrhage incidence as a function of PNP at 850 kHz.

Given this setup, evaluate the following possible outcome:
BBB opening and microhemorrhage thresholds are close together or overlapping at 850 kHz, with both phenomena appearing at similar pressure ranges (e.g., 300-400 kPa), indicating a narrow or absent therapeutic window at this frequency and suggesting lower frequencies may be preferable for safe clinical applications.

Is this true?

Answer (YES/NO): NO